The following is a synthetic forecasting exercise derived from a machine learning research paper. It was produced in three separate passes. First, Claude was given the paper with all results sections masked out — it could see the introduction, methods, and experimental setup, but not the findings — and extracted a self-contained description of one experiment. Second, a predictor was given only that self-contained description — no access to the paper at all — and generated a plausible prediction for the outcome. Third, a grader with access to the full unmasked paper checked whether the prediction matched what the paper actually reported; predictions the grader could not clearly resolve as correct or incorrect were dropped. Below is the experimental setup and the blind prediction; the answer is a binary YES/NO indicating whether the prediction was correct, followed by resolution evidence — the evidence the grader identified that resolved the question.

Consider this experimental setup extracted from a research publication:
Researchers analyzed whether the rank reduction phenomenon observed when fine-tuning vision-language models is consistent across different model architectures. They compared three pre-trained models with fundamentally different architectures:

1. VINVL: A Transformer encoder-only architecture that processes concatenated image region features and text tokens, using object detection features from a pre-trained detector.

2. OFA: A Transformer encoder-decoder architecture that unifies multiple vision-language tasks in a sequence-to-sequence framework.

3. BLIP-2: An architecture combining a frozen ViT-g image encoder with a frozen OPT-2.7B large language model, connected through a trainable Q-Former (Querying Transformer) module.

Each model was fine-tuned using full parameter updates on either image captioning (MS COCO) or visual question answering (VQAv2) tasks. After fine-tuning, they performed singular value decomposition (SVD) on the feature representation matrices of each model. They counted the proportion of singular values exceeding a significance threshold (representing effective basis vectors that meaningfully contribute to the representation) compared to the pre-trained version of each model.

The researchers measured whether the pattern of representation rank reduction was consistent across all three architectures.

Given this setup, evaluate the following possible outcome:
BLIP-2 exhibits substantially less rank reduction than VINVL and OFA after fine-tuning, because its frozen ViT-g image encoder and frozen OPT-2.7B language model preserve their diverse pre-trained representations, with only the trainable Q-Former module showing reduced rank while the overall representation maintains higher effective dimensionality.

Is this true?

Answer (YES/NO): NO